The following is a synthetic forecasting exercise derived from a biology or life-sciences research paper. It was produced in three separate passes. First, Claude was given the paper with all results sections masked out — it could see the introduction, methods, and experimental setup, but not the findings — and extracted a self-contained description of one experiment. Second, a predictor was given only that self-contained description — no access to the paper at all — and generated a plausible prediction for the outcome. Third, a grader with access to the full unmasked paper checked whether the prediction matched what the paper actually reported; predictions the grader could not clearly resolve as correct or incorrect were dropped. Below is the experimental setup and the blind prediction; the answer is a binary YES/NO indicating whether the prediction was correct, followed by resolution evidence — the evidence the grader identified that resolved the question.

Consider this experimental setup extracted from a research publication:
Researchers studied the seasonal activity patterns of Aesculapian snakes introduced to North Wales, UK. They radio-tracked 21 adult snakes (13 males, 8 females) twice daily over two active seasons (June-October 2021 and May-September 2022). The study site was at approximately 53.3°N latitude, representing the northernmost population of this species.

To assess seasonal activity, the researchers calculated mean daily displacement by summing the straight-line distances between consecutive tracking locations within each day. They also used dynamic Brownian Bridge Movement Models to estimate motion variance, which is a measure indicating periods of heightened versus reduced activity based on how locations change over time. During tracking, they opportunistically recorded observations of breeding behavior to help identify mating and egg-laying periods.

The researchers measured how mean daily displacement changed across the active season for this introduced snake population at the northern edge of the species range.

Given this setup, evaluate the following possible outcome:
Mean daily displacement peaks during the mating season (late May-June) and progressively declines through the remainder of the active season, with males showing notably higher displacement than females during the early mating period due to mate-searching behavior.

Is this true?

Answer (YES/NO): NO